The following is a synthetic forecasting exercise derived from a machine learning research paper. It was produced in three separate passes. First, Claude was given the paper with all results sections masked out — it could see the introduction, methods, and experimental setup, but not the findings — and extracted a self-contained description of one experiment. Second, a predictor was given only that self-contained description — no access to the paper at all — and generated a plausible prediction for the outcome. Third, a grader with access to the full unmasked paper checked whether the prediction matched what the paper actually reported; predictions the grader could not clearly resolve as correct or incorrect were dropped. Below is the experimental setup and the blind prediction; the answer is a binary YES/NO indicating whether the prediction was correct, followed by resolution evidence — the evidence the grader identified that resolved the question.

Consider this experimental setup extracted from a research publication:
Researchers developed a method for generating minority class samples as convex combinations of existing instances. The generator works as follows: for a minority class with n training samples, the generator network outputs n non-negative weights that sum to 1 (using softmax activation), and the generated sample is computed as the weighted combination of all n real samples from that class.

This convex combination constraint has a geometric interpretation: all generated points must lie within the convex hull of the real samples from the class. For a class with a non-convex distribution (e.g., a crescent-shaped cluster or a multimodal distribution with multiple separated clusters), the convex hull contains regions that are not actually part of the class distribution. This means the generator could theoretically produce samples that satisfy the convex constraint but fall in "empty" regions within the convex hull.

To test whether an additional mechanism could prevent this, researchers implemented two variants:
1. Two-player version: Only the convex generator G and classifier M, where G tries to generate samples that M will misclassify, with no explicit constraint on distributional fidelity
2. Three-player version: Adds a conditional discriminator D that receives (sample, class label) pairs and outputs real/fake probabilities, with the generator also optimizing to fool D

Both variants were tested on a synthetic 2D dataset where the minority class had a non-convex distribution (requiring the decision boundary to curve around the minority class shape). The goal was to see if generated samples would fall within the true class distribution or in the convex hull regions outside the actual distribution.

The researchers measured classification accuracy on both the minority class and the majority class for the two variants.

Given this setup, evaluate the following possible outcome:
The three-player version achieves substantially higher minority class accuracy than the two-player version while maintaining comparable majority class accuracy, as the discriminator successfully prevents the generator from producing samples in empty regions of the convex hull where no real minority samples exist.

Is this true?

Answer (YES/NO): NO